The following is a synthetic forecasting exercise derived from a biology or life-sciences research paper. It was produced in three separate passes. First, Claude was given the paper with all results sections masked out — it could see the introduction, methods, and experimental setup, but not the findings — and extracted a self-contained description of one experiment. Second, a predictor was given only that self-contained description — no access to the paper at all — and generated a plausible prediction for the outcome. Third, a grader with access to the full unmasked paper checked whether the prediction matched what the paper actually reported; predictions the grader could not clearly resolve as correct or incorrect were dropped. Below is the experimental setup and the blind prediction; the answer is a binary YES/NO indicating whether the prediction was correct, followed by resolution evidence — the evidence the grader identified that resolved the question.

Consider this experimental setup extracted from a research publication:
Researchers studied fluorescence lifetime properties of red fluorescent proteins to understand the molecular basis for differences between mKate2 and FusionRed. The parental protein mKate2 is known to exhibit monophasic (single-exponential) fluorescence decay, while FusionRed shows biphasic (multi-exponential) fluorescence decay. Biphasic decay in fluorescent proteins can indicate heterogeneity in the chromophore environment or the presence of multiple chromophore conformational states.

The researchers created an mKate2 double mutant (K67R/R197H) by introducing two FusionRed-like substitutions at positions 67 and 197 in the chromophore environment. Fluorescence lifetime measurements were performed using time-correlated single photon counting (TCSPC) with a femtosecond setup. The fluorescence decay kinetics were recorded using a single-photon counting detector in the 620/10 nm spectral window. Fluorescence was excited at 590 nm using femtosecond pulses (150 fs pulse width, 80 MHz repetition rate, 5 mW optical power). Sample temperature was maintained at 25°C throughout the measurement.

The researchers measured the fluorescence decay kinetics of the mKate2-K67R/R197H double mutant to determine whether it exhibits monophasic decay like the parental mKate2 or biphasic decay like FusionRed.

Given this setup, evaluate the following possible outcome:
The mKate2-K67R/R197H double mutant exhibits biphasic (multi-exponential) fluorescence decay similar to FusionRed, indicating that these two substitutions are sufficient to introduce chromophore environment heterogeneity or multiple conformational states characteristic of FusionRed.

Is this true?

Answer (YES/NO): NO